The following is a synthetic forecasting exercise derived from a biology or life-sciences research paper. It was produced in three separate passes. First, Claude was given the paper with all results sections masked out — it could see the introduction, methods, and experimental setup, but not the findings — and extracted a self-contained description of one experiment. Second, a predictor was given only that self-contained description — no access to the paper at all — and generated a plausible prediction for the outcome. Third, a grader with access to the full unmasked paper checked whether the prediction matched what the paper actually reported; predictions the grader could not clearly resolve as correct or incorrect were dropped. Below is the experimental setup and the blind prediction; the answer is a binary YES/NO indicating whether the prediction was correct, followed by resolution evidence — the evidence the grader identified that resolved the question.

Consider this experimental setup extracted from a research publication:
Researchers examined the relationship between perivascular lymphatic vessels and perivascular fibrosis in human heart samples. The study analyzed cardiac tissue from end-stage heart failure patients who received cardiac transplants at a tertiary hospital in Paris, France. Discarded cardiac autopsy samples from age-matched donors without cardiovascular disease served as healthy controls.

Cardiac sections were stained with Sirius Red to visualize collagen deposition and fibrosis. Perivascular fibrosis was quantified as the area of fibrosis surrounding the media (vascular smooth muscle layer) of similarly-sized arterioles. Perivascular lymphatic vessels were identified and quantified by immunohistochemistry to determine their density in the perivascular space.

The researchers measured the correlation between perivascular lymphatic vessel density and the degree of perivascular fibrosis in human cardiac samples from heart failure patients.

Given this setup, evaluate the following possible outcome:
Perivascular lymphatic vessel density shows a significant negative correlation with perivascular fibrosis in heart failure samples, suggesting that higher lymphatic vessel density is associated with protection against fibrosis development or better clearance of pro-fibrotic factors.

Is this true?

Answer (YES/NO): YES